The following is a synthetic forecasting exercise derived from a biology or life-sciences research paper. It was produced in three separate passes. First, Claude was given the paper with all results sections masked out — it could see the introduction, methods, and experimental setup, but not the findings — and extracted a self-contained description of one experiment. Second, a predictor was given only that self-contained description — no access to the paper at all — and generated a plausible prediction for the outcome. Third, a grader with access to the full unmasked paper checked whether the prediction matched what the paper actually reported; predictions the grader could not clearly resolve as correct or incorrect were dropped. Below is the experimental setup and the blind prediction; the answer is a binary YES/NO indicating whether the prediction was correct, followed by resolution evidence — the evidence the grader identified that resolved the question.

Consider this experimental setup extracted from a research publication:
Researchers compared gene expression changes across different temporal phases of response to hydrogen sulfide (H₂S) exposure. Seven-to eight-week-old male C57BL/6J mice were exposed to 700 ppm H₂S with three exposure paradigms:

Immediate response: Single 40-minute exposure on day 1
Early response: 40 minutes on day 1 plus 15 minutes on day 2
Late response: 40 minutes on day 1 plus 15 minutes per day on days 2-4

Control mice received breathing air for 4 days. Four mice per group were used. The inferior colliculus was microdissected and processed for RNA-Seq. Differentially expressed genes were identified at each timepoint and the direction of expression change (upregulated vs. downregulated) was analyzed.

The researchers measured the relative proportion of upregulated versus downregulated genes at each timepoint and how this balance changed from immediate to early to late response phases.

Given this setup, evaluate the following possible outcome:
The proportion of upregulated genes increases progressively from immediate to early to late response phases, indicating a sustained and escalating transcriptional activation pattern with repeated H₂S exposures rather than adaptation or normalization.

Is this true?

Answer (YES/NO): YES